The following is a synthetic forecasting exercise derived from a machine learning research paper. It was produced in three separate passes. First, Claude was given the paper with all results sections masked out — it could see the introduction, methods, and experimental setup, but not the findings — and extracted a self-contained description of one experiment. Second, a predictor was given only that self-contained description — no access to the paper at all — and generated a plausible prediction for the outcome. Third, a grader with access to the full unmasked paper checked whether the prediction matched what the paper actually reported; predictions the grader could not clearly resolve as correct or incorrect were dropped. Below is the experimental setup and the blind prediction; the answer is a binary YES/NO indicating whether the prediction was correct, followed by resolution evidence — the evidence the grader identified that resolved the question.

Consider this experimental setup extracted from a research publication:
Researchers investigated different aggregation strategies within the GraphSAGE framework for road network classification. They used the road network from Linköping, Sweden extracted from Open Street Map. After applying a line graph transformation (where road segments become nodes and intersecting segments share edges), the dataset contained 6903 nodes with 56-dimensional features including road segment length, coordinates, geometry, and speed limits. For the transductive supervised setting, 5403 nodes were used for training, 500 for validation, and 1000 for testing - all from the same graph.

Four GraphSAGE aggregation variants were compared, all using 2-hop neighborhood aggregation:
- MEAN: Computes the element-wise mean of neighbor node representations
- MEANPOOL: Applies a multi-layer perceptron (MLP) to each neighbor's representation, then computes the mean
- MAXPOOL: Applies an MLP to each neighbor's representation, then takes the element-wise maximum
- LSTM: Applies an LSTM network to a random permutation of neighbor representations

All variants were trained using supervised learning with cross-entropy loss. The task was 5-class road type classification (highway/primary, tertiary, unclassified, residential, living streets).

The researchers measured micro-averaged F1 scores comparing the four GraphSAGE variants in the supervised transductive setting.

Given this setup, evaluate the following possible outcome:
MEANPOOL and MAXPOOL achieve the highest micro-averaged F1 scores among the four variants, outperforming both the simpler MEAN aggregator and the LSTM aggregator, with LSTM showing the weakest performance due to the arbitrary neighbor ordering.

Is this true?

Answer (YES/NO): NO